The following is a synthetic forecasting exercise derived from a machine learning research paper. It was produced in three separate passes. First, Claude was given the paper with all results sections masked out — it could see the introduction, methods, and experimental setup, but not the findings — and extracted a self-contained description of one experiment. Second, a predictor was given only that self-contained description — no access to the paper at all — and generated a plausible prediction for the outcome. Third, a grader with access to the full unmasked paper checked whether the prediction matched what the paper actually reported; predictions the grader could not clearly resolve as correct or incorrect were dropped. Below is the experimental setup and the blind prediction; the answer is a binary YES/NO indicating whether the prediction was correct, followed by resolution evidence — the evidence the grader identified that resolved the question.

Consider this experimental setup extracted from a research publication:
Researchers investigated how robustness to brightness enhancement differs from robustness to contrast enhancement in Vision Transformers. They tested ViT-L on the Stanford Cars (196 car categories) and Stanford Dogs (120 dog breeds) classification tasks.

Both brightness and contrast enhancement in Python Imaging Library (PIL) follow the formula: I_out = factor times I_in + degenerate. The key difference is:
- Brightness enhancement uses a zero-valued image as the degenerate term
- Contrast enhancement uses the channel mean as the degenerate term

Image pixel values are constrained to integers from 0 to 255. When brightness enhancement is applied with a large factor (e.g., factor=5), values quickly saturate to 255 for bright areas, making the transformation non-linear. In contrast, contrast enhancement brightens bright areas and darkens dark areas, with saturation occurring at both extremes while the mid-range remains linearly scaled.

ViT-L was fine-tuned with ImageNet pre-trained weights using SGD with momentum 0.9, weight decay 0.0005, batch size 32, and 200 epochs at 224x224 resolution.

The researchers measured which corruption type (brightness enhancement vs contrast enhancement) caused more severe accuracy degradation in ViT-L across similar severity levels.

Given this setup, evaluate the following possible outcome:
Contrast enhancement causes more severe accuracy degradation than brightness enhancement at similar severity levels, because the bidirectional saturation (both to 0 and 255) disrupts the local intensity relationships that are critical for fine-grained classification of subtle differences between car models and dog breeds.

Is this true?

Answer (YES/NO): NO